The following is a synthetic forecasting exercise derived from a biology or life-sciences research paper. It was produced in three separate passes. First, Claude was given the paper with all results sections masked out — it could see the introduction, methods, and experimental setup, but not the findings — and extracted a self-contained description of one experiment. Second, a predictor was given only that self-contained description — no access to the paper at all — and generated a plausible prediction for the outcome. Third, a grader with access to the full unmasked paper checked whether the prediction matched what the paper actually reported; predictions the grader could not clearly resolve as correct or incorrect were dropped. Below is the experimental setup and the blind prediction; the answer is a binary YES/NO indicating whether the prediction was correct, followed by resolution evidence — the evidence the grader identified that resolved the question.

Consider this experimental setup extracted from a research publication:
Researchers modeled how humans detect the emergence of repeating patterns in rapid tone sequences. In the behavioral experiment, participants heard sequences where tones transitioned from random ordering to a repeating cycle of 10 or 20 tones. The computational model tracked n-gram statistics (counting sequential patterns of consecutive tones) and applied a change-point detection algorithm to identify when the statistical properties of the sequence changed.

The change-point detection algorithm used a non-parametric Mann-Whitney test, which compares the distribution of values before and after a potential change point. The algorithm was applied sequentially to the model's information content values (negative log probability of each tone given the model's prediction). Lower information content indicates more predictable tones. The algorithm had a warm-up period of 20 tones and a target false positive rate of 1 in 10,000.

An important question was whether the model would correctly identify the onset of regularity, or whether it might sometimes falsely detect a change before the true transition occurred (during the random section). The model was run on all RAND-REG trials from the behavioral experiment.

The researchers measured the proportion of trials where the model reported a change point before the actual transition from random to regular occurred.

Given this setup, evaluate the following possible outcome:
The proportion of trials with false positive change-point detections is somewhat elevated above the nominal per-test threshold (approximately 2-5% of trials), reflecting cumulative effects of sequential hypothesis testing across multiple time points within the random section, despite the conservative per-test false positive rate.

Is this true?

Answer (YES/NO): NO